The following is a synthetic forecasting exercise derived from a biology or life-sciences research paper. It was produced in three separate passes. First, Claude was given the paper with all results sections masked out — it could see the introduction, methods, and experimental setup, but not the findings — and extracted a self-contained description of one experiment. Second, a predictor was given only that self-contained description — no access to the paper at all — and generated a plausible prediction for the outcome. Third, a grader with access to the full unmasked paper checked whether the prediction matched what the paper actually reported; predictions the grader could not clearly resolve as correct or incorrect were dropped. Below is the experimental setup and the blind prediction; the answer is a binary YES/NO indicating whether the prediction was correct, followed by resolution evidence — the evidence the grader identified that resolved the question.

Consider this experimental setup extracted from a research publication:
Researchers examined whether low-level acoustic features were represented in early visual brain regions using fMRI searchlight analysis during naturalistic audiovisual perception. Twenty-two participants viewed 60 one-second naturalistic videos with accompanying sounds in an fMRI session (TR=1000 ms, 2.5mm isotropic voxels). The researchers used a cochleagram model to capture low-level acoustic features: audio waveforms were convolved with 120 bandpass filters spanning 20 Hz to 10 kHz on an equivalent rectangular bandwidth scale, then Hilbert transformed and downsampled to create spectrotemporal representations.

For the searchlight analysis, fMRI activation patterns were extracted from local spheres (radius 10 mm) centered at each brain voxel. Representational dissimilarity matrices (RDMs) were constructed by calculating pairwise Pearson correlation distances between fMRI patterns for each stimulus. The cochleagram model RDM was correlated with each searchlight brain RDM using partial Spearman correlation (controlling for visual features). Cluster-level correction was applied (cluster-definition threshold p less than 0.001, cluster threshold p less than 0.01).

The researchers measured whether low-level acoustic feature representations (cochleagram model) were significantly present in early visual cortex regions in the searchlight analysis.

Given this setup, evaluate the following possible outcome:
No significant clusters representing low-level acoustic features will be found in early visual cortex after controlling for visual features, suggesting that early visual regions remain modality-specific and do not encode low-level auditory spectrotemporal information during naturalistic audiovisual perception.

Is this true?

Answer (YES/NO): NO